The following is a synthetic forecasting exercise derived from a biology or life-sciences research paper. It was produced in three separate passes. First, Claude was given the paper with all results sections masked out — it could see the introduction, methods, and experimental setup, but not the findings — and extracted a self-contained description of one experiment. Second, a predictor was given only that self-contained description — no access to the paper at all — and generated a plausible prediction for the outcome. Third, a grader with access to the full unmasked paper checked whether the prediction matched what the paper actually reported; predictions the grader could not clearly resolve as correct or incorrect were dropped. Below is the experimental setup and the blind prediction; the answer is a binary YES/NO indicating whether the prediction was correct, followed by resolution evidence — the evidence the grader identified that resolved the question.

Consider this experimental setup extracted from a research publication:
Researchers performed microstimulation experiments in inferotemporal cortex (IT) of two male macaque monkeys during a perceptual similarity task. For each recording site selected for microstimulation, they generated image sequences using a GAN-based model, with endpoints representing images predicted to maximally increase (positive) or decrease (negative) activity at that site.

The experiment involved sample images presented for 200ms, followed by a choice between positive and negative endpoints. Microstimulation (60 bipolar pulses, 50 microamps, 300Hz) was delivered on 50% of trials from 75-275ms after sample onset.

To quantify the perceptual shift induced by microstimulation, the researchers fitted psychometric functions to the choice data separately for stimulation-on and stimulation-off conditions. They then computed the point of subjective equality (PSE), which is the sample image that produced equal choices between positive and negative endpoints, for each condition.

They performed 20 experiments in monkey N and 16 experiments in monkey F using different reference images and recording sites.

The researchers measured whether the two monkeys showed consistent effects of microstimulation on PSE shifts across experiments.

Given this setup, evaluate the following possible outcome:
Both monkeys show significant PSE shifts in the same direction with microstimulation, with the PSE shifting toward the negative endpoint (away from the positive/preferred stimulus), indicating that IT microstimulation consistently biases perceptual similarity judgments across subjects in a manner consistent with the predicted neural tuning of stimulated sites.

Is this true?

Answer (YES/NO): NO